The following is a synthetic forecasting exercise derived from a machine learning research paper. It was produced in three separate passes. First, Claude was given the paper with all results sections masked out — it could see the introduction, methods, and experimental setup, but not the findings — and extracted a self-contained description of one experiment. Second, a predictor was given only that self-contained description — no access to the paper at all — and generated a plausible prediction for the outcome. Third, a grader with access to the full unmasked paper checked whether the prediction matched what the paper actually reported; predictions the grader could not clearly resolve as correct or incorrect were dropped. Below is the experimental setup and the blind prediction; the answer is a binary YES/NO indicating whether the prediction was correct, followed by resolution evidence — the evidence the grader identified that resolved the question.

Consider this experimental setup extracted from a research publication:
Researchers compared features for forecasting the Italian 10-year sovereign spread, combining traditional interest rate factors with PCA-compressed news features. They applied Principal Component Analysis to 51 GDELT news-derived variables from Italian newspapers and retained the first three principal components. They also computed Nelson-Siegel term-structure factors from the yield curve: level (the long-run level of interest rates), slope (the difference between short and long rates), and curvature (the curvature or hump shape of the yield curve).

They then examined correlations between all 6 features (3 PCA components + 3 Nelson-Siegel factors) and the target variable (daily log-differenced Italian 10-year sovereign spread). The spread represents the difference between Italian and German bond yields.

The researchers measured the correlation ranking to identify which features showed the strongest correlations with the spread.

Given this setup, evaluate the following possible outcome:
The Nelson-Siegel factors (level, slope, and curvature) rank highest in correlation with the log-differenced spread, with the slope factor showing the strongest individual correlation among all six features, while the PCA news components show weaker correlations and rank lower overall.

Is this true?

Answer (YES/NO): NO